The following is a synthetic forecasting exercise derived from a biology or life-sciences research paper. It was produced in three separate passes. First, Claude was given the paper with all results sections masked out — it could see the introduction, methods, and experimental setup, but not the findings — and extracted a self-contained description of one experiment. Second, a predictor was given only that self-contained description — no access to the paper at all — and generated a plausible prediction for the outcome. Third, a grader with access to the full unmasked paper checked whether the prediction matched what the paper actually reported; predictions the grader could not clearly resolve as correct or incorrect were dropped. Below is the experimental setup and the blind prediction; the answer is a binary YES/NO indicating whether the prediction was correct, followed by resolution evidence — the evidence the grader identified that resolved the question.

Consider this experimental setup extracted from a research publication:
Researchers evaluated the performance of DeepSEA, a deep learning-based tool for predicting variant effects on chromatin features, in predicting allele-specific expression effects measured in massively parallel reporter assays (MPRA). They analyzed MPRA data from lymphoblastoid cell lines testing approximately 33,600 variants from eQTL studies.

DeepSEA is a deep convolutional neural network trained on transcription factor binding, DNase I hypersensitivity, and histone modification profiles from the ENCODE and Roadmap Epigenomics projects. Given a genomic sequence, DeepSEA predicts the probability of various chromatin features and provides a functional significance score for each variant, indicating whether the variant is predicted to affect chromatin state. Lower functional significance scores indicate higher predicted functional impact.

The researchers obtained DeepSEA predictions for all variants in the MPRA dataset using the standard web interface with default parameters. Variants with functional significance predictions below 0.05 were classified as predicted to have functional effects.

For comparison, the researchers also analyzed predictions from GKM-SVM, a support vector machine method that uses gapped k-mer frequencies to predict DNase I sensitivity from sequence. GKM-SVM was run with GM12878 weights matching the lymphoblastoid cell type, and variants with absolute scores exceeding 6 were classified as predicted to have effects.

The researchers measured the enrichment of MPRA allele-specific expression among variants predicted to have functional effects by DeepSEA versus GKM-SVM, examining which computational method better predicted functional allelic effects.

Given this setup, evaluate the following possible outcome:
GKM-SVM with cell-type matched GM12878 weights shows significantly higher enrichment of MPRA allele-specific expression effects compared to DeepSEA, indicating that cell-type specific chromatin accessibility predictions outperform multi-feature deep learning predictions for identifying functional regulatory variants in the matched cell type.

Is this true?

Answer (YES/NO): YES